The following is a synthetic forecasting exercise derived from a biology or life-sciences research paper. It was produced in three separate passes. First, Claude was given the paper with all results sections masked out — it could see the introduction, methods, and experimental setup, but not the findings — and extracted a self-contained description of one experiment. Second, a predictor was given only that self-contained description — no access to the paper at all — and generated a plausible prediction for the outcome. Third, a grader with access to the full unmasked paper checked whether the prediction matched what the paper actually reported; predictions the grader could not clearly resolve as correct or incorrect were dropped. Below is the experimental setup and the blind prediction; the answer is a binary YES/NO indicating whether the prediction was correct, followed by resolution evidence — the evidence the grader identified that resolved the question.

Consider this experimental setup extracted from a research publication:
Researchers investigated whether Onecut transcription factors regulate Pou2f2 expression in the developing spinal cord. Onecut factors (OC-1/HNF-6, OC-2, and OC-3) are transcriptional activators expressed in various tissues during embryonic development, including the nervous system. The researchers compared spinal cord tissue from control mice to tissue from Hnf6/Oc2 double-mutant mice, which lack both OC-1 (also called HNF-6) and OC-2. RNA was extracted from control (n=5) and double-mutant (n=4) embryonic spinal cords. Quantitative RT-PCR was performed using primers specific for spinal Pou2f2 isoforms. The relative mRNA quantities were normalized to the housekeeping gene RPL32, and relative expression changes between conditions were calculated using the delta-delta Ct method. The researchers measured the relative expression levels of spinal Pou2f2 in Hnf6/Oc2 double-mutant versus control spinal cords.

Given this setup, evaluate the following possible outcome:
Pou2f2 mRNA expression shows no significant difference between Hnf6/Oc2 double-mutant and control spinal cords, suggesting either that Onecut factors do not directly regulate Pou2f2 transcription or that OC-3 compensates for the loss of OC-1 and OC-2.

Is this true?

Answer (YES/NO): NO